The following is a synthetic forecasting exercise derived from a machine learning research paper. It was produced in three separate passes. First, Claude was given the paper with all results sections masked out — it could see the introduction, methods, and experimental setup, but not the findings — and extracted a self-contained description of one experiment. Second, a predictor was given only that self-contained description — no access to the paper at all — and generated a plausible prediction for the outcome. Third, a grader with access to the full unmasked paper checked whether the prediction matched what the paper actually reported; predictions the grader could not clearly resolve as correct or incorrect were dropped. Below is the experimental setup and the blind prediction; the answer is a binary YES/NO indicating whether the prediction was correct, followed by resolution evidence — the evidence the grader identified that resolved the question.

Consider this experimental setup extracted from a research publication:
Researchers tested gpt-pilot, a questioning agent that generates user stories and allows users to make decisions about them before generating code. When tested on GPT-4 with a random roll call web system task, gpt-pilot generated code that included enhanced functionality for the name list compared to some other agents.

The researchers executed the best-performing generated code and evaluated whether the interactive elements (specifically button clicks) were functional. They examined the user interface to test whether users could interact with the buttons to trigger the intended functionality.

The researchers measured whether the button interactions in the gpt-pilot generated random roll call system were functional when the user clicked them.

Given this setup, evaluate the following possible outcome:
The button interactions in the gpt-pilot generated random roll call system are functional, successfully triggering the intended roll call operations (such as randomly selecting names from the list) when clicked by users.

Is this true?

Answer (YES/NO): NO